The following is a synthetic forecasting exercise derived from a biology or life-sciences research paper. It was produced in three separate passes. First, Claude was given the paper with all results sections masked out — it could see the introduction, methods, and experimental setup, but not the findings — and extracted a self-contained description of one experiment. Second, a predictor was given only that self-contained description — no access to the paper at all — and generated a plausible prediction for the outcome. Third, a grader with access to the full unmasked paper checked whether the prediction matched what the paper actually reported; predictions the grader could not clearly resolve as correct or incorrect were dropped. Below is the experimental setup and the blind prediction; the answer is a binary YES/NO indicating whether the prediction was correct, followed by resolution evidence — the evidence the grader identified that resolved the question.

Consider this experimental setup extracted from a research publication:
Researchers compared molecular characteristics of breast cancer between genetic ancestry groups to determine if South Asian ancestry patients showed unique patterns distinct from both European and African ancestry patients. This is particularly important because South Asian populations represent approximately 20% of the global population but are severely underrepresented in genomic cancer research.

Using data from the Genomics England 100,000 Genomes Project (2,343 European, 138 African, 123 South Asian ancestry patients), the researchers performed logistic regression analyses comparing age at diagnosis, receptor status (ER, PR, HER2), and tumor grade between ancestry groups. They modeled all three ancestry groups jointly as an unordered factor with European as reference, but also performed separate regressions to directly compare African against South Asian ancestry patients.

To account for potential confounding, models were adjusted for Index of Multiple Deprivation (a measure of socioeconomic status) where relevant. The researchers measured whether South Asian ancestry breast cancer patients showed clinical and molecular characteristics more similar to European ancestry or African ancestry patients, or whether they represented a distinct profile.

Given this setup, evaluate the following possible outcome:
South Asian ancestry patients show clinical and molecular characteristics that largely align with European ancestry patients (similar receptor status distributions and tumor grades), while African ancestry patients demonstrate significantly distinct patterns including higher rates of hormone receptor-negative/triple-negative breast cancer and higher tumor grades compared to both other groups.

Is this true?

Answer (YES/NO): YES